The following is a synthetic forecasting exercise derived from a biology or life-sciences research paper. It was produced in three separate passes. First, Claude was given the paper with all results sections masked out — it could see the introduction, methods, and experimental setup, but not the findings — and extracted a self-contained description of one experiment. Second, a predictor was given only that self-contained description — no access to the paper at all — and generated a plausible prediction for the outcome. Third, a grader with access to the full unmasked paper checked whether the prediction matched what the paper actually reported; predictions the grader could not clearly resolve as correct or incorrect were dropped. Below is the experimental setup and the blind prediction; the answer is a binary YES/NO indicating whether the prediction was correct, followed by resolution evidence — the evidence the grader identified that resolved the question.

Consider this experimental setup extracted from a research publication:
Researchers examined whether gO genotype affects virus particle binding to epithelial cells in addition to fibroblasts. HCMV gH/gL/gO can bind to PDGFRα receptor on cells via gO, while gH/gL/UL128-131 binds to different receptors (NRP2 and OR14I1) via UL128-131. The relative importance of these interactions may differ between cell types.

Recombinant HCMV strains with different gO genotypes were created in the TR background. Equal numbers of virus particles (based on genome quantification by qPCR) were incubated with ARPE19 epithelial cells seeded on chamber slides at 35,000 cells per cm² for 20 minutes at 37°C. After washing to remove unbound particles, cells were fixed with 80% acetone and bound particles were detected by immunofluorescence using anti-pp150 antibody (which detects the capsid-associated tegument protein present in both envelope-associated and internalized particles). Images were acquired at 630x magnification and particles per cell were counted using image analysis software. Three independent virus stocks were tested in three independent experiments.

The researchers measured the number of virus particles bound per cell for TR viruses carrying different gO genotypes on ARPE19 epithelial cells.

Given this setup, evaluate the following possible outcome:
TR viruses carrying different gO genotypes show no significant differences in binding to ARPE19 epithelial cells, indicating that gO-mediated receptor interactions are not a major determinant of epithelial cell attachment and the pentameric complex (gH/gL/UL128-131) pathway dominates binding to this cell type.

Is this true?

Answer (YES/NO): NO